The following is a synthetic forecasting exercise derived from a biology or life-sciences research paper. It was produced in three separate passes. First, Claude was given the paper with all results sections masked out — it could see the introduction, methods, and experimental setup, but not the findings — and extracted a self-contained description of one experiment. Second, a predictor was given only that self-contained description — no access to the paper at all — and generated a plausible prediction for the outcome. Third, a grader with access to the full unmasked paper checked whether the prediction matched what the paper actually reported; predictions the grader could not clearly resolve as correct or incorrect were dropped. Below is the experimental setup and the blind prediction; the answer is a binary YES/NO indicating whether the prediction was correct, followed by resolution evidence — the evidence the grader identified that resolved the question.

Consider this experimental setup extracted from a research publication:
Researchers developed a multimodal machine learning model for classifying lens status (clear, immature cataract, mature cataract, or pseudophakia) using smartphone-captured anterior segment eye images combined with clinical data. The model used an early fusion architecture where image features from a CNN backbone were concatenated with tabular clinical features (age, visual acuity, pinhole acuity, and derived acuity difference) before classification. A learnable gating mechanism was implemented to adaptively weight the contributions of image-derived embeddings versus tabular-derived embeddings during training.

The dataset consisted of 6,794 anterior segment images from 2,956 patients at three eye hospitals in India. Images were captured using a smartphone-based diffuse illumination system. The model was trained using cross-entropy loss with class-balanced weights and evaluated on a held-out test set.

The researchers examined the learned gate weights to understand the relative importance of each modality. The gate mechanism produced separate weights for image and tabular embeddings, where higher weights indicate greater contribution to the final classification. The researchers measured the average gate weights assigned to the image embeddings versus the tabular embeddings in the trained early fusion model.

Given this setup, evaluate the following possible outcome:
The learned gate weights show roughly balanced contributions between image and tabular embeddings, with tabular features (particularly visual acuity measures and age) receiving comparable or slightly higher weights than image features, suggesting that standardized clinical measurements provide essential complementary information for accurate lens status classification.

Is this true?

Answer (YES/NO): YES